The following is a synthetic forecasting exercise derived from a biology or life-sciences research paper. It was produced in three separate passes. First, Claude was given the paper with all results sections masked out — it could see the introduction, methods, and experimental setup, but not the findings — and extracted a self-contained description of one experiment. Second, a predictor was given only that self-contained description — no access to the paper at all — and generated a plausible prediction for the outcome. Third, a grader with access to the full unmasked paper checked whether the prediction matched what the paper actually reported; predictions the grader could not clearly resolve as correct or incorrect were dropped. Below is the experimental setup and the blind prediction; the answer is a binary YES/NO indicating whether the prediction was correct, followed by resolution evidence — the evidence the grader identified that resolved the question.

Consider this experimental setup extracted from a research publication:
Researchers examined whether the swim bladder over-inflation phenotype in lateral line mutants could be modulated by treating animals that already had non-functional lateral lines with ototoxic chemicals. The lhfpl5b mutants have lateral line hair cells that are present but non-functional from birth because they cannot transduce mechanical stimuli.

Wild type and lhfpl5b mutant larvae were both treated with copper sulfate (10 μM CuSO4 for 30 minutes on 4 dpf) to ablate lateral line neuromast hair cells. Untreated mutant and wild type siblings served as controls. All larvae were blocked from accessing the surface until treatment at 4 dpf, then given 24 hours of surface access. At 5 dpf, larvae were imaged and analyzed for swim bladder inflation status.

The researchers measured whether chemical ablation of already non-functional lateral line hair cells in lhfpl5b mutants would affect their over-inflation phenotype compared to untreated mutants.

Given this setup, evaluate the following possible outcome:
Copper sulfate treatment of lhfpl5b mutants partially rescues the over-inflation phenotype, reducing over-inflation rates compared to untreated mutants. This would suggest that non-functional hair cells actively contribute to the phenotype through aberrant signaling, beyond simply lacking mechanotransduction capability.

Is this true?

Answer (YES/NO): NO